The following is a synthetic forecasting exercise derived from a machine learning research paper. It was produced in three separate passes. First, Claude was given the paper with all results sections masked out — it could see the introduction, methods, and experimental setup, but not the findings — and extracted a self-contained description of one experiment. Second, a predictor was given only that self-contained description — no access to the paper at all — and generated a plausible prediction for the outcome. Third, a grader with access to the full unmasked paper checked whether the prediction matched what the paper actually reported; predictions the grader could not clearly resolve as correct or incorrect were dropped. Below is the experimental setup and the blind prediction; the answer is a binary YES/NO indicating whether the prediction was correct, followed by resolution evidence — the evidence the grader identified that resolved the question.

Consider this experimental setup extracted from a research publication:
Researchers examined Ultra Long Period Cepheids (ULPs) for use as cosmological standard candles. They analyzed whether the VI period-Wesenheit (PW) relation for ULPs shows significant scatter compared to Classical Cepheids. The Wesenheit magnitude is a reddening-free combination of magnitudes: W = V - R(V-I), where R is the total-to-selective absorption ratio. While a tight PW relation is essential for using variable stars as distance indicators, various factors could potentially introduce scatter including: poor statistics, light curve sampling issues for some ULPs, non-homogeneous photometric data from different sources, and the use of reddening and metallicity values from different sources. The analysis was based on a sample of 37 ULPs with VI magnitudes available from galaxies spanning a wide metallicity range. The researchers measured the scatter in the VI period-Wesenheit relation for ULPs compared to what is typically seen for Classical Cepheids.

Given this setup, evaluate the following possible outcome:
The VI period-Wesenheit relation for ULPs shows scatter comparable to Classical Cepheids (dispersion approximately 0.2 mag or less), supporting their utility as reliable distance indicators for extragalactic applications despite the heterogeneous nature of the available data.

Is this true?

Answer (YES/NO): NO